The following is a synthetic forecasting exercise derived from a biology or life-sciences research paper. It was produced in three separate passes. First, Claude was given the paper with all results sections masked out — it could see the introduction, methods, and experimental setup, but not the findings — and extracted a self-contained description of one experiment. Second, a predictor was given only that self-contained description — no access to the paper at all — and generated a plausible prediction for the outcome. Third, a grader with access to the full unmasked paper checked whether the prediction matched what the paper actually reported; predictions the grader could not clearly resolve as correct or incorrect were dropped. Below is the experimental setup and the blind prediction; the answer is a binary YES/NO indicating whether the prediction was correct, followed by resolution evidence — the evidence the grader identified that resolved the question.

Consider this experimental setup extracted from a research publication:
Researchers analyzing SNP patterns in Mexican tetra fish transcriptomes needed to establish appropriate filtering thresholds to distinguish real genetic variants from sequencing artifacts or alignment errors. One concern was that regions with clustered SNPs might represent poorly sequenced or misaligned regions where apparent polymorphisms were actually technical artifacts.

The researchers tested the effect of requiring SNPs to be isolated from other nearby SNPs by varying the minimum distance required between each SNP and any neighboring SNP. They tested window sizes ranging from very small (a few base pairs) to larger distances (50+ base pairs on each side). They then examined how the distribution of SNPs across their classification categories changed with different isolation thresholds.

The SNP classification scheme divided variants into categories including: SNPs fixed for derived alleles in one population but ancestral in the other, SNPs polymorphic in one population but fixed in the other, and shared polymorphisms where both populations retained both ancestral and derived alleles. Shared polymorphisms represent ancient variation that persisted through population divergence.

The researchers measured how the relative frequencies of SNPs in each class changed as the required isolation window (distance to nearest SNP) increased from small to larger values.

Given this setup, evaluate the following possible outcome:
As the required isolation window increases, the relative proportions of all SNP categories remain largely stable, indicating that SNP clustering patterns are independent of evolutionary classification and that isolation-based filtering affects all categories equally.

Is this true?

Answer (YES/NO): NO